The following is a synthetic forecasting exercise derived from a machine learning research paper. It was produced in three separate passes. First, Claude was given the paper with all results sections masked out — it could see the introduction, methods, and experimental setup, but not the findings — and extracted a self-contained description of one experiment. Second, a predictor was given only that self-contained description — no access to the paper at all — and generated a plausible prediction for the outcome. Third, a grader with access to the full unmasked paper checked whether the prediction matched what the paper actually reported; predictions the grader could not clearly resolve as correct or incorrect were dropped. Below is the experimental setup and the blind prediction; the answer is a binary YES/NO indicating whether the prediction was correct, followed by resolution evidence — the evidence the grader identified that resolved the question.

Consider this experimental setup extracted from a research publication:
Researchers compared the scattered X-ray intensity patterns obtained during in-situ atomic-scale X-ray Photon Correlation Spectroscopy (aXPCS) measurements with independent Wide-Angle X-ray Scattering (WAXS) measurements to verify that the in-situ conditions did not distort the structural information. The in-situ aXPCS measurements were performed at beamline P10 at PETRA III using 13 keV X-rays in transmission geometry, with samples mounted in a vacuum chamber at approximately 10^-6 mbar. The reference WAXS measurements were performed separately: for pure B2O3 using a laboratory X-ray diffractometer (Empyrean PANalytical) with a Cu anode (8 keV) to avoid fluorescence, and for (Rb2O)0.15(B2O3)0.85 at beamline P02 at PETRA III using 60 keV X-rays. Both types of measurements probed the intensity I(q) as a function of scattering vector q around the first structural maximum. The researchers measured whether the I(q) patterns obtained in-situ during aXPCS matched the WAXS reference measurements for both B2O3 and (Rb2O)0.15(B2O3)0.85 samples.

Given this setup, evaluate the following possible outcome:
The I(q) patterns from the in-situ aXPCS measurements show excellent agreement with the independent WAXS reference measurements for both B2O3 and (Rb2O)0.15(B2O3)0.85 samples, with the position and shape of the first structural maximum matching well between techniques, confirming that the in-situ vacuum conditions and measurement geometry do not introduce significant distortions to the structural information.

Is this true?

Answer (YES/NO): YES